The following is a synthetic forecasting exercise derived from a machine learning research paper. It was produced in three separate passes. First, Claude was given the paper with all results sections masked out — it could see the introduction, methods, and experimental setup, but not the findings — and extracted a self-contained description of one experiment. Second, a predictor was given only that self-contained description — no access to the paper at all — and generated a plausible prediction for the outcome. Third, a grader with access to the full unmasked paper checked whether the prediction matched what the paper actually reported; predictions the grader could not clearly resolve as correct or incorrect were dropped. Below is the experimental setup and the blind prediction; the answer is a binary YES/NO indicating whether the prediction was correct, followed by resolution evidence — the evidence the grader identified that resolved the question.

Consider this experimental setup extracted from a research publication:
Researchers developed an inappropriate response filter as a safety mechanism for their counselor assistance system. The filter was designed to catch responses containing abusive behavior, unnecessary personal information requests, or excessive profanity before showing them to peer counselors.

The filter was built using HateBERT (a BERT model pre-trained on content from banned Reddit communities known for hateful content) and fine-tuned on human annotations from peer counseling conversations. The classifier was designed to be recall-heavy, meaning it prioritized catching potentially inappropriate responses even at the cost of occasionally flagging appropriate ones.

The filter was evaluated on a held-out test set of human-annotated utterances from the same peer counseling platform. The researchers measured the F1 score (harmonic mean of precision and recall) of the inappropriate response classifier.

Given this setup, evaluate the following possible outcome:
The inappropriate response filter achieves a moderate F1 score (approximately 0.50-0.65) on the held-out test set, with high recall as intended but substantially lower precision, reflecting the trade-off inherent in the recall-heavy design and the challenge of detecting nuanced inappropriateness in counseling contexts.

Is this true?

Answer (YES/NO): NO